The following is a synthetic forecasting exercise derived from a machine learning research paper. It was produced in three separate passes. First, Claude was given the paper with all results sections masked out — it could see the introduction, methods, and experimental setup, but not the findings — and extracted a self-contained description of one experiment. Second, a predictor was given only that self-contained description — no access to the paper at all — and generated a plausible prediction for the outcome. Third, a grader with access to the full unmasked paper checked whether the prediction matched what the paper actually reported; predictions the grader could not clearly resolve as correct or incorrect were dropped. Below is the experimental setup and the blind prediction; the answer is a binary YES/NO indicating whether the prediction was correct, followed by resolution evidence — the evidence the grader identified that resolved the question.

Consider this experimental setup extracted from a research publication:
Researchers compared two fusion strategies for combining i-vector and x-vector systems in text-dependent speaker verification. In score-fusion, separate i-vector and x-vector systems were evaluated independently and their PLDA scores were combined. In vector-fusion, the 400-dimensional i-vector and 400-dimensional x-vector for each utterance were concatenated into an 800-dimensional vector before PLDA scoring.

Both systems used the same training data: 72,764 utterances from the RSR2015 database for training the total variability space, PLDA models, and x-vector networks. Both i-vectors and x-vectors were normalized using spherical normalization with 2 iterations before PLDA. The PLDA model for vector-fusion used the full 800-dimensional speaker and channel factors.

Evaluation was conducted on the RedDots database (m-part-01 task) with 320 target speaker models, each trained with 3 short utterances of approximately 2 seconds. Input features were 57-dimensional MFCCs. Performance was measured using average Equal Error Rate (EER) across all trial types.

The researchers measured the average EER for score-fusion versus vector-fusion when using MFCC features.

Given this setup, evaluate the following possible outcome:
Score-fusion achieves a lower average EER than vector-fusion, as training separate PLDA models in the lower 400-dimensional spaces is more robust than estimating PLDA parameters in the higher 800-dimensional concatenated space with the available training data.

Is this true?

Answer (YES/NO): NO